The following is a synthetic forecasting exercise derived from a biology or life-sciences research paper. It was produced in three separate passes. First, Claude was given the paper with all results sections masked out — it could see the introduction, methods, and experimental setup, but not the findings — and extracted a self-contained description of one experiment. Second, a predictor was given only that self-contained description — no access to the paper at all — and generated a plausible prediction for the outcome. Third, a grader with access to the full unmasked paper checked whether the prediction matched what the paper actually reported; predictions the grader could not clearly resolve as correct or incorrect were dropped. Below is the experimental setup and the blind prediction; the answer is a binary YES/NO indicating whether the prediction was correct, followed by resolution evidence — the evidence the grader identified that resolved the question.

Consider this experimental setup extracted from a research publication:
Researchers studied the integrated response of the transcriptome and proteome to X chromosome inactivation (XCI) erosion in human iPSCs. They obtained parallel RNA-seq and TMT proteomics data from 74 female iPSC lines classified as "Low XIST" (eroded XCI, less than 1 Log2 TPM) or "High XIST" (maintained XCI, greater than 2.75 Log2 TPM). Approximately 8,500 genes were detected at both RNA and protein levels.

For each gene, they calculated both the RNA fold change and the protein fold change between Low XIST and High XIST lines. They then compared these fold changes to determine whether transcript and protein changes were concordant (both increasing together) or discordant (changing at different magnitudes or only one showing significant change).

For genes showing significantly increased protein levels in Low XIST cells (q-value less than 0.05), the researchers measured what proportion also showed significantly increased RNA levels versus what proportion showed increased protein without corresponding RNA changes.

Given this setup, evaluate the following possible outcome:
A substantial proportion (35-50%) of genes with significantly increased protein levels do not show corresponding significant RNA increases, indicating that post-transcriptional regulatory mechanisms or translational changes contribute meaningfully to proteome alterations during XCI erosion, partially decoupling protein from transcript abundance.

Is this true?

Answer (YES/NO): NO